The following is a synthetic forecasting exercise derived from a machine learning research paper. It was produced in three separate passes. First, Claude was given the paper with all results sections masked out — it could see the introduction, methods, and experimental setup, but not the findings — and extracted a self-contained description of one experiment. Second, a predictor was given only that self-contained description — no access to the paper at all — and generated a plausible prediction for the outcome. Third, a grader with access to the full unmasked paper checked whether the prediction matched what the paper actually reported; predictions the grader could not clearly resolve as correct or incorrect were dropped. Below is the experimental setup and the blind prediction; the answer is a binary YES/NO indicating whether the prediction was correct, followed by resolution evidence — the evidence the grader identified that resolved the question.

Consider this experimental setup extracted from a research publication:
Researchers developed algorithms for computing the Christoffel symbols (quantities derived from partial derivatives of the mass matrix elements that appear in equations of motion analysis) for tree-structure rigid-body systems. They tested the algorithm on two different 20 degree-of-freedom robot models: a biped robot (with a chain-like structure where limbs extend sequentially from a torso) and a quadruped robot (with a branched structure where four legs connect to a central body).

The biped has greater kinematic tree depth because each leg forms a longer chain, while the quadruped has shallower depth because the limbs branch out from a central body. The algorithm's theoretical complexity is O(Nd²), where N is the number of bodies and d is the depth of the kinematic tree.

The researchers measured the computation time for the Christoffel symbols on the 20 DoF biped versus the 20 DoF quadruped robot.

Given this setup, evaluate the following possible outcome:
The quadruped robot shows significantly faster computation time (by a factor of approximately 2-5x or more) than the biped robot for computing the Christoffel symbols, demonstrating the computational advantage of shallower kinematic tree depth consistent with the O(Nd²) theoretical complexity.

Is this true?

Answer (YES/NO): NO